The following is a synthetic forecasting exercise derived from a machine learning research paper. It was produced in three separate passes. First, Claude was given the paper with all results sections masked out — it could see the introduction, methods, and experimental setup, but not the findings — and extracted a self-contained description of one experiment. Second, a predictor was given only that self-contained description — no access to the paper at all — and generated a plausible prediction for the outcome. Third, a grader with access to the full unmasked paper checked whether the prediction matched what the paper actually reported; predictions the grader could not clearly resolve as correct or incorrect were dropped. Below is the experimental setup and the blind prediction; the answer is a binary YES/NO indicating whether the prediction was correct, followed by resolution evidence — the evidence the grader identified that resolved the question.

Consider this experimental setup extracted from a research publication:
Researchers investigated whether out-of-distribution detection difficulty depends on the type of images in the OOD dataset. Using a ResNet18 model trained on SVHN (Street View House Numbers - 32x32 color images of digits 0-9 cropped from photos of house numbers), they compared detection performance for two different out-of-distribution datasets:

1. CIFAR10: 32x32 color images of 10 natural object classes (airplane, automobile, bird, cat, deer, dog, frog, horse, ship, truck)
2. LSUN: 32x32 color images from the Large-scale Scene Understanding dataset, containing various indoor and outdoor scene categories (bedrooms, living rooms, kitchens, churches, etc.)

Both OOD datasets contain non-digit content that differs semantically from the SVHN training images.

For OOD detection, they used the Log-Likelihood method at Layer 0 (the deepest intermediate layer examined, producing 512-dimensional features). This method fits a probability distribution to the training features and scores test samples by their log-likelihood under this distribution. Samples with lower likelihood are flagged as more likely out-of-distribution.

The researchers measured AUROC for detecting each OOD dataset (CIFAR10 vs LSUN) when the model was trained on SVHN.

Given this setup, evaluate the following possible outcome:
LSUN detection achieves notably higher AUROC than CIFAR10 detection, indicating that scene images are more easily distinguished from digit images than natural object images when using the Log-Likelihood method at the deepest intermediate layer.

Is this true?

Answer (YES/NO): NO